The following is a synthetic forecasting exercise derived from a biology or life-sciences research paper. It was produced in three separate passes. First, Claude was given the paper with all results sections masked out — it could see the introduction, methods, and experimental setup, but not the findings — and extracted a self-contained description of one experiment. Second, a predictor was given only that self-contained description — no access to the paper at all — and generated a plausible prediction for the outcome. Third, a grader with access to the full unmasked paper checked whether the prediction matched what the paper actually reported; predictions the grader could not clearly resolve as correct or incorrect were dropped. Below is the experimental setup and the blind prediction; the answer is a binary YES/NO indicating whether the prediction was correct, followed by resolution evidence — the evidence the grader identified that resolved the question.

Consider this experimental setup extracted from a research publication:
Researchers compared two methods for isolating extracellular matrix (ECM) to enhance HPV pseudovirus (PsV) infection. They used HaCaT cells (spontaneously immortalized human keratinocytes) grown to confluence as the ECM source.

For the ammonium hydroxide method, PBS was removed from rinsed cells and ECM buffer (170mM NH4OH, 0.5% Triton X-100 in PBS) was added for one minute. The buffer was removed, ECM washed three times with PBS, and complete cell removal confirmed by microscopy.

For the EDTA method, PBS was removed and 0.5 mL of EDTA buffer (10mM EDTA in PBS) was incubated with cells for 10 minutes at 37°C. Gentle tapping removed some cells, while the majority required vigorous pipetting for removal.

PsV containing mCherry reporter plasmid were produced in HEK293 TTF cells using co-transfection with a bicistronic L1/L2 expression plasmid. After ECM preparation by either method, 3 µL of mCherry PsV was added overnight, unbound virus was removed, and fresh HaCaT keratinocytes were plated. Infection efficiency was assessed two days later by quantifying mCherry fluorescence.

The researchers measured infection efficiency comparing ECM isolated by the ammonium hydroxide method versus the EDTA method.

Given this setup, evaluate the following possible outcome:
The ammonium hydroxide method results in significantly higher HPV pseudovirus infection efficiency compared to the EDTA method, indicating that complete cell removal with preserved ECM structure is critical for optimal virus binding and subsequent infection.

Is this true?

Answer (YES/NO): NO